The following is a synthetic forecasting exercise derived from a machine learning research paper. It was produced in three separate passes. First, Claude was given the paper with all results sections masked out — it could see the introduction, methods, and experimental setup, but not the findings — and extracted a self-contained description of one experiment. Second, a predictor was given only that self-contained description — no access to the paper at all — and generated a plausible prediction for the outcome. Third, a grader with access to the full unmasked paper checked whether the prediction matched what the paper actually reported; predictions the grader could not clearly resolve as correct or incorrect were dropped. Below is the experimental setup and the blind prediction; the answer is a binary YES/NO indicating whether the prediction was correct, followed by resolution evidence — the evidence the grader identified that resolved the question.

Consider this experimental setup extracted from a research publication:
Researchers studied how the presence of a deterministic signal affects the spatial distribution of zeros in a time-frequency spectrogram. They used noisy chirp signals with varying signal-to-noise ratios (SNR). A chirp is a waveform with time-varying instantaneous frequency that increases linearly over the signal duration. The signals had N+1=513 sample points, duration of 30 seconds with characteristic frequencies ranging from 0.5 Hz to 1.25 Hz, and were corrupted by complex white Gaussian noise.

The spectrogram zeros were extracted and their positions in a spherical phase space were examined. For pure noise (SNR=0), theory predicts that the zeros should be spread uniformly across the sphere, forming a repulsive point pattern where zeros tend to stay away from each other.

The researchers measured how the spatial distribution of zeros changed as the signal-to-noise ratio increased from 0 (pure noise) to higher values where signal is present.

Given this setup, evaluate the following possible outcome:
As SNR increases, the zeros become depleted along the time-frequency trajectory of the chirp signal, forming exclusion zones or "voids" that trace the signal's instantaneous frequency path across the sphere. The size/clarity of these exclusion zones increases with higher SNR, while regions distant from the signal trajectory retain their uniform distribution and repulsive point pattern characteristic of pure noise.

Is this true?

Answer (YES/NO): YES